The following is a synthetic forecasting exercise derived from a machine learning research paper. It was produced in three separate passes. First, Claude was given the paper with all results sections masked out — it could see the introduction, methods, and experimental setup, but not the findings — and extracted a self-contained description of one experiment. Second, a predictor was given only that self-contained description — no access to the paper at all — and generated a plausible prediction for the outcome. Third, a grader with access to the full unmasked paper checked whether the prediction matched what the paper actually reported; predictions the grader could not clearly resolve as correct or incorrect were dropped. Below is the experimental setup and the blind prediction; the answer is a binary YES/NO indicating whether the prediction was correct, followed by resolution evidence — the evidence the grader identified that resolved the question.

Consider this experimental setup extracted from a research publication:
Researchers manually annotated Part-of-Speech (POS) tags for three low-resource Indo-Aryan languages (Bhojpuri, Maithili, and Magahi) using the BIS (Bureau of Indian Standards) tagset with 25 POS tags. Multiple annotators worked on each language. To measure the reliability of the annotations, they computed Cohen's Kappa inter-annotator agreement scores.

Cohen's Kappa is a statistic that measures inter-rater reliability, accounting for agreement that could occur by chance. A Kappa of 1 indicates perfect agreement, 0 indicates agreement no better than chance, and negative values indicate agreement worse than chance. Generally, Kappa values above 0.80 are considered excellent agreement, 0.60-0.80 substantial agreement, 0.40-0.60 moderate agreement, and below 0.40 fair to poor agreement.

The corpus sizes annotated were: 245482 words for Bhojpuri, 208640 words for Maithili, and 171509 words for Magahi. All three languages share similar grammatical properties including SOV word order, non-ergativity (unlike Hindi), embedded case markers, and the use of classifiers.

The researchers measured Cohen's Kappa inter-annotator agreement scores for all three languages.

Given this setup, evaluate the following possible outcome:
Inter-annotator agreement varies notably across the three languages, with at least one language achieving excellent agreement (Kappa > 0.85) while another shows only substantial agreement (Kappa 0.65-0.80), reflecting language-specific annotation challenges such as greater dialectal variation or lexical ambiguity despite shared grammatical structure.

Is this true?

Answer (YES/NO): YES